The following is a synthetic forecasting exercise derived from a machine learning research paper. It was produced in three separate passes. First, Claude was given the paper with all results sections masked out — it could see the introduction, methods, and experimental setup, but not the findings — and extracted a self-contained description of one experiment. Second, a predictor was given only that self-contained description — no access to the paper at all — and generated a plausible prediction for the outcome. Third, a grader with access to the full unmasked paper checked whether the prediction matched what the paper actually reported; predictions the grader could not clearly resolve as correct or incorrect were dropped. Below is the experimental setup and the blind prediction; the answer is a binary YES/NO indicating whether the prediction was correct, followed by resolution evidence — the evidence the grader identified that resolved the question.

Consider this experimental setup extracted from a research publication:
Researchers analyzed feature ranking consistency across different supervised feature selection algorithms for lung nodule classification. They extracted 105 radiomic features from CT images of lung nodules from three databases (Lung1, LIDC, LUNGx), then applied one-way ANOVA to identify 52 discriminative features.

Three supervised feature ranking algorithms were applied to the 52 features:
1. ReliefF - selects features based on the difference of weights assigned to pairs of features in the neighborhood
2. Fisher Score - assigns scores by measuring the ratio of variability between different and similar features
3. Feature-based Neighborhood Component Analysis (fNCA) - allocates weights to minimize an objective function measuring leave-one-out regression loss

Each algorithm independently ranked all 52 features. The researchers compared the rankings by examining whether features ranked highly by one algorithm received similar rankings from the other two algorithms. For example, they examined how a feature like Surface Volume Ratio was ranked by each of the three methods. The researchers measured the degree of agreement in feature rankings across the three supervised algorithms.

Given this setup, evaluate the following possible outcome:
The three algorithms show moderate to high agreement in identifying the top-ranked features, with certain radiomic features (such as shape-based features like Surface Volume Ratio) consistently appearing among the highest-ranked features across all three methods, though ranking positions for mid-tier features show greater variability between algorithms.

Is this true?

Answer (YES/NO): NO